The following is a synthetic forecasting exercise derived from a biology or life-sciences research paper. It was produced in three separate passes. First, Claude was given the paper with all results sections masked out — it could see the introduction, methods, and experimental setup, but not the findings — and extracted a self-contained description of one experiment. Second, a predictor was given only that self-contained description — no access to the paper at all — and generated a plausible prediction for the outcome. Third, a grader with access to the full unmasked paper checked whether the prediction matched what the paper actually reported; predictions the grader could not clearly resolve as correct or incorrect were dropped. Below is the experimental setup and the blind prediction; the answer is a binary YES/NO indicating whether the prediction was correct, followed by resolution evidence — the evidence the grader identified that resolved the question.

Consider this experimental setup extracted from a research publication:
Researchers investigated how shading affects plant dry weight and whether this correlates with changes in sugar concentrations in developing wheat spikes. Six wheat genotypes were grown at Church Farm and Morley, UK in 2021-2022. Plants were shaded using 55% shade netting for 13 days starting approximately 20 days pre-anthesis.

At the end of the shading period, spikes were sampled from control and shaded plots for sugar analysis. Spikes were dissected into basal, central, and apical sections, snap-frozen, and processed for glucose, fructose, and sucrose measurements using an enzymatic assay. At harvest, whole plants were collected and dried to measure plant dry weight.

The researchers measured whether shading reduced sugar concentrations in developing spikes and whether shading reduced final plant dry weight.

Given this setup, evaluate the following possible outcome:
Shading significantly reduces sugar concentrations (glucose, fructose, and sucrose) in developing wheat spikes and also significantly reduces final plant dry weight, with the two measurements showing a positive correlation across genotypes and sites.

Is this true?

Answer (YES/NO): NO